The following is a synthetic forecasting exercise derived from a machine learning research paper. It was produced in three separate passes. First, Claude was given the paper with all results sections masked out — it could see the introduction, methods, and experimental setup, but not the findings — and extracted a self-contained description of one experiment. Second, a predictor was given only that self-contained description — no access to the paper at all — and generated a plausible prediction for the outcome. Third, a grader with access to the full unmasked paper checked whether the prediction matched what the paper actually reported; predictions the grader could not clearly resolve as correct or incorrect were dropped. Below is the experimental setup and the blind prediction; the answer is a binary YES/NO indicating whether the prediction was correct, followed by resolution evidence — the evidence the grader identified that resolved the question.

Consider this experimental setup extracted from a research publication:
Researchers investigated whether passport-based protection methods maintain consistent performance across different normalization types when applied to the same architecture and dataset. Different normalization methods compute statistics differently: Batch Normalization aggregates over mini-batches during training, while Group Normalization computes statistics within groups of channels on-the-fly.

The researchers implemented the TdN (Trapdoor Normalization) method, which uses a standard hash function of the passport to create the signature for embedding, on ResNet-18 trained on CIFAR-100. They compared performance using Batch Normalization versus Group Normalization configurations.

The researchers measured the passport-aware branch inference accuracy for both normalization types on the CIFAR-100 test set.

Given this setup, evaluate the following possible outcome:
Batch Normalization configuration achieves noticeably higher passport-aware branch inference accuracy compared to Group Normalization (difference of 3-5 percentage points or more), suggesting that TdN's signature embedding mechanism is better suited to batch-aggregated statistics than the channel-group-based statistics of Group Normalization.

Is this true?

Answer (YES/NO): YES